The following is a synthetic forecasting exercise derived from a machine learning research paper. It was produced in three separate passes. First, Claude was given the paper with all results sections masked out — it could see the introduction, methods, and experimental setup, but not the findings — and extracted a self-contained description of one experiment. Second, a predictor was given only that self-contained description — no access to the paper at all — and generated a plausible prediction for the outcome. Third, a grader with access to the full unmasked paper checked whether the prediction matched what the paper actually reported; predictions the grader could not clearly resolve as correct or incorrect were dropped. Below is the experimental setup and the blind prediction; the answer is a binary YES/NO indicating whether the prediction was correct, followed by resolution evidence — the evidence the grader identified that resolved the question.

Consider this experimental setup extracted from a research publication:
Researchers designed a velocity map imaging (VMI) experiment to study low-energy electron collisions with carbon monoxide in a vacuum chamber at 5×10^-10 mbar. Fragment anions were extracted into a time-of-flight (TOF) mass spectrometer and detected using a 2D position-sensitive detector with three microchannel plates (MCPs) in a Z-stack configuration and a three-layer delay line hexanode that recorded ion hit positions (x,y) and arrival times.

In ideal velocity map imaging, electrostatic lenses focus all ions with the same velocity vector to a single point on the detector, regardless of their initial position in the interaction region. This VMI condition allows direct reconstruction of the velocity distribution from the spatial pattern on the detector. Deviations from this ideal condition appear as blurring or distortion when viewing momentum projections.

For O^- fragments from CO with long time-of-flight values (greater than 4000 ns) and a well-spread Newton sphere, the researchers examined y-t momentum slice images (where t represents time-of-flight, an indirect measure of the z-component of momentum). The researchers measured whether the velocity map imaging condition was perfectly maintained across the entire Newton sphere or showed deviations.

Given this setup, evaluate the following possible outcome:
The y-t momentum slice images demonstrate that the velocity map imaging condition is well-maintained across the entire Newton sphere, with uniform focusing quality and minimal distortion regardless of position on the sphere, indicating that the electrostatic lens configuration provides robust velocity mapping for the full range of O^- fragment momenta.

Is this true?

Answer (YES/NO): NO